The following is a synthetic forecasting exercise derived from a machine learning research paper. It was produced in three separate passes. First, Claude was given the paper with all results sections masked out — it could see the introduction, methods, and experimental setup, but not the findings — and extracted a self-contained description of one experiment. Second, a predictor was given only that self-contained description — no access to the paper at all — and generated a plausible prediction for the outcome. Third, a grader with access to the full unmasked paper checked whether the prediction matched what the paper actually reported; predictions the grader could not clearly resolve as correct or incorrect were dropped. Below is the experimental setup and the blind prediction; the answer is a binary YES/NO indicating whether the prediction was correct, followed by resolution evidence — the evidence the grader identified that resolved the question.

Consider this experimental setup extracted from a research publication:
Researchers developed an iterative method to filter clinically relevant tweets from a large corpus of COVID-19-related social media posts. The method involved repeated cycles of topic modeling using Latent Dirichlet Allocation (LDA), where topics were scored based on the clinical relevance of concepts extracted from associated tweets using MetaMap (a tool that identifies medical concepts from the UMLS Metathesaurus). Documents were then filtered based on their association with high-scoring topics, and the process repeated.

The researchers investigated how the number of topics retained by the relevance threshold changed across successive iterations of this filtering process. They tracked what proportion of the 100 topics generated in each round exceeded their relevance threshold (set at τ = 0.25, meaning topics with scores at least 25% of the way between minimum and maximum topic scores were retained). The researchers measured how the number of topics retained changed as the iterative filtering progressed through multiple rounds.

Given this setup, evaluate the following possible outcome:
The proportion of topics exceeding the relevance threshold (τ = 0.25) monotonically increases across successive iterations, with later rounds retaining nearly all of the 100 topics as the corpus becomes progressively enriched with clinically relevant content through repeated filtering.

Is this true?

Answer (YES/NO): NO